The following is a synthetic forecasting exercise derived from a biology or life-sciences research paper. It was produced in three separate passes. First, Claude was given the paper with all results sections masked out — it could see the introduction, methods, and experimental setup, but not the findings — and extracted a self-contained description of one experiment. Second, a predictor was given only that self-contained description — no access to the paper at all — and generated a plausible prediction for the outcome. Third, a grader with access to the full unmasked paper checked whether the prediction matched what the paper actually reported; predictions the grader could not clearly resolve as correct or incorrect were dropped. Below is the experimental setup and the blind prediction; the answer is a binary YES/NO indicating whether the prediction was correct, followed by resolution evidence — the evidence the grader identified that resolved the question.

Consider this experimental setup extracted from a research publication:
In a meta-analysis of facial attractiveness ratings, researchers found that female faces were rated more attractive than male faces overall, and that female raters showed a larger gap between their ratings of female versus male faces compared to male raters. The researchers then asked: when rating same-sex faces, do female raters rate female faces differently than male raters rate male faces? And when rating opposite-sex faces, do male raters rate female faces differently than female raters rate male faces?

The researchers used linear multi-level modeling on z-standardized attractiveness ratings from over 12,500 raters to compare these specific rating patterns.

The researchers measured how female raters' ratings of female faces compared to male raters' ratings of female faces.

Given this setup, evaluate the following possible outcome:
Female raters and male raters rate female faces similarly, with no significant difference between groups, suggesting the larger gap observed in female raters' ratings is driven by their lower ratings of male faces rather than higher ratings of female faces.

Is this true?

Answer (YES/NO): NO